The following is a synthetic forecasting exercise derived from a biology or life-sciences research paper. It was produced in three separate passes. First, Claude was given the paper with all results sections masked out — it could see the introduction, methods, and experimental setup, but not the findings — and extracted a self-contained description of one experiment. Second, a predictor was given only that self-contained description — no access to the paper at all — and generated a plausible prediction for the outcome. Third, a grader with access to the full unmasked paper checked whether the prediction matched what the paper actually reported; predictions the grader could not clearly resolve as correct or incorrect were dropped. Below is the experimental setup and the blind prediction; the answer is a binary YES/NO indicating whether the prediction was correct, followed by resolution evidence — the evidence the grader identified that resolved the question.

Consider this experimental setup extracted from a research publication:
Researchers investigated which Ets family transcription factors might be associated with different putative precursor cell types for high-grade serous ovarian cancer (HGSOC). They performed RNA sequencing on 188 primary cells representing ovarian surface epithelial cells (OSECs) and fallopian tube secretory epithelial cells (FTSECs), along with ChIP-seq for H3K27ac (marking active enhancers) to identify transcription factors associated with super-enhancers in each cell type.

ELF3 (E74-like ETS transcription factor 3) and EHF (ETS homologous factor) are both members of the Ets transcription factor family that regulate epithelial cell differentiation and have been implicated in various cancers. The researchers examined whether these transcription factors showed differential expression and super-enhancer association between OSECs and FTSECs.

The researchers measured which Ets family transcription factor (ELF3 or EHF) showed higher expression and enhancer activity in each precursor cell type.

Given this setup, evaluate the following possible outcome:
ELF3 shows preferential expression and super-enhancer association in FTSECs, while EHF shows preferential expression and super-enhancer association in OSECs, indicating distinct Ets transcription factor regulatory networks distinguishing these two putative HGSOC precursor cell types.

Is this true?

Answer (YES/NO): NO